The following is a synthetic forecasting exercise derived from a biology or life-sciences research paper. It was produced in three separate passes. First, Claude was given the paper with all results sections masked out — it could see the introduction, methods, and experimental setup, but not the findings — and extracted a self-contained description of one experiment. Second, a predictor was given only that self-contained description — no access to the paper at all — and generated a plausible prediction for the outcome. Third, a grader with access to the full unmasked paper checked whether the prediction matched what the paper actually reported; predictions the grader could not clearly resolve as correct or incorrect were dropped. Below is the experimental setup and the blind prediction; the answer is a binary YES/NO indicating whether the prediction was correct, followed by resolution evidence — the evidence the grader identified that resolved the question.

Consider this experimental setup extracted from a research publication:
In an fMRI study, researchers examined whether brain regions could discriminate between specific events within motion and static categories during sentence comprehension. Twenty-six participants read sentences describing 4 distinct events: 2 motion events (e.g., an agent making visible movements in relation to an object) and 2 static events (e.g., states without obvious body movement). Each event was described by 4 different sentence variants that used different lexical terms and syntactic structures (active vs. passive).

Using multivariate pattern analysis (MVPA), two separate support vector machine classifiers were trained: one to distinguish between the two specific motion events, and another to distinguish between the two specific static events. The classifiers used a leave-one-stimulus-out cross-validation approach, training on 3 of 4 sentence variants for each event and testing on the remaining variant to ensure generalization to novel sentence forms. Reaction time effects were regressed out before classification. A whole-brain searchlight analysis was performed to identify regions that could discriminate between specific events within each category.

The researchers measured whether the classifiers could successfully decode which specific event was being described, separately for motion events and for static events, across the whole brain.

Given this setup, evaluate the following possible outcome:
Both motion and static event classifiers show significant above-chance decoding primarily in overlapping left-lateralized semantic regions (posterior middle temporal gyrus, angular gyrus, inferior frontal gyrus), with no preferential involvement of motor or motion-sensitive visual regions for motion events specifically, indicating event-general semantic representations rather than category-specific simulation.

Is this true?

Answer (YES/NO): NO